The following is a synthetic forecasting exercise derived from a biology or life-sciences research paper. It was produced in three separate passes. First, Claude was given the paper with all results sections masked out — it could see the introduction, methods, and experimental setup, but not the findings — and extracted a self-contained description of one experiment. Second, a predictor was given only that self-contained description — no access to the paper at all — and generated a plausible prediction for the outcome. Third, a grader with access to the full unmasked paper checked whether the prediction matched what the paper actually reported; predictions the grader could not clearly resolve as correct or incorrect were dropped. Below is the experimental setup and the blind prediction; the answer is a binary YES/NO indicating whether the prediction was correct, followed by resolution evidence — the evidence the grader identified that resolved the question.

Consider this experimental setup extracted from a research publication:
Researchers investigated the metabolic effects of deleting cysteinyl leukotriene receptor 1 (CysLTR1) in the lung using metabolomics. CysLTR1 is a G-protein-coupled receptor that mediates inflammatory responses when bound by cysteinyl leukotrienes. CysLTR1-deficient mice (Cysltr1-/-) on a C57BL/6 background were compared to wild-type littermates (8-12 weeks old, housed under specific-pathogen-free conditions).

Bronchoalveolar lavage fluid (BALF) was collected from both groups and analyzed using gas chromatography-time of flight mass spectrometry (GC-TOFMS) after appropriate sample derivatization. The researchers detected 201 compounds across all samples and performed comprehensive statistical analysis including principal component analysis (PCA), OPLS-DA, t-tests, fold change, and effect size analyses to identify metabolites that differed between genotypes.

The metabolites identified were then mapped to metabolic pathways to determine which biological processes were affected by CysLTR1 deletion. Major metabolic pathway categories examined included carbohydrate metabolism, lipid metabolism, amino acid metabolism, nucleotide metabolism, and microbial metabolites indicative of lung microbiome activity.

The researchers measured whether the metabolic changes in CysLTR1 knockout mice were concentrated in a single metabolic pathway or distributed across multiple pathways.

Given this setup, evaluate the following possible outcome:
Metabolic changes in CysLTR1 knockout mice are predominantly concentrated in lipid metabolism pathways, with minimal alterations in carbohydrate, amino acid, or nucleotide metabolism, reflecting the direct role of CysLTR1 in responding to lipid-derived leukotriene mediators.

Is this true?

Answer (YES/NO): NO